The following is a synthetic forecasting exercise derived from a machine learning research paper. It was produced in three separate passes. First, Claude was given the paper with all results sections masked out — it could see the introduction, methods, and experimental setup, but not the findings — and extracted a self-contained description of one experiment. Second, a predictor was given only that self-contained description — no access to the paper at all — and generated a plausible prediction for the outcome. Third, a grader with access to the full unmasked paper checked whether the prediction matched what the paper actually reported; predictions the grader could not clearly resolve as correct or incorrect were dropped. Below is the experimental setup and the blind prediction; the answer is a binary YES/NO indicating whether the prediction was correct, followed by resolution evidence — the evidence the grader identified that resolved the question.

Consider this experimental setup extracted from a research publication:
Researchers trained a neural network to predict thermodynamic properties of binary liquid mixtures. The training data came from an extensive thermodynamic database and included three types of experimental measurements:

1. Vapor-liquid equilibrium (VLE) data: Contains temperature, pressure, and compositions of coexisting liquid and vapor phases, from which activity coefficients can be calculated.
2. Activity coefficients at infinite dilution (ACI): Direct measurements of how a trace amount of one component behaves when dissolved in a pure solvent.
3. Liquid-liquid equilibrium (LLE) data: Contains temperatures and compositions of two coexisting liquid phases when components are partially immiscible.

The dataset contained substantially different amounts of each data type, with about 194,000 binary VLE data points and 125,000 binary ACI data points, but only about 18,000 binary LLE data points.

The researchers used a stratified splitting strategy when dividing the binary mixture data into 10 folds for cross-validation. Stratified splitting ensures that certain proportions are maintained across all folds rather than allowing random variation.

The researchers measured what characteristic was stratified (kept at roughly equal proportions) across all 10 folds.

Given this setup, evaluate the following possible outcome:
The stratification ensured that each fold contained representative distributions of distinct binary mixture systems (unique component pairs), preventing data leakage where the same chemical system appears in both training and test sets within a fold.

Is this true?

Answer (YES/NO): NO